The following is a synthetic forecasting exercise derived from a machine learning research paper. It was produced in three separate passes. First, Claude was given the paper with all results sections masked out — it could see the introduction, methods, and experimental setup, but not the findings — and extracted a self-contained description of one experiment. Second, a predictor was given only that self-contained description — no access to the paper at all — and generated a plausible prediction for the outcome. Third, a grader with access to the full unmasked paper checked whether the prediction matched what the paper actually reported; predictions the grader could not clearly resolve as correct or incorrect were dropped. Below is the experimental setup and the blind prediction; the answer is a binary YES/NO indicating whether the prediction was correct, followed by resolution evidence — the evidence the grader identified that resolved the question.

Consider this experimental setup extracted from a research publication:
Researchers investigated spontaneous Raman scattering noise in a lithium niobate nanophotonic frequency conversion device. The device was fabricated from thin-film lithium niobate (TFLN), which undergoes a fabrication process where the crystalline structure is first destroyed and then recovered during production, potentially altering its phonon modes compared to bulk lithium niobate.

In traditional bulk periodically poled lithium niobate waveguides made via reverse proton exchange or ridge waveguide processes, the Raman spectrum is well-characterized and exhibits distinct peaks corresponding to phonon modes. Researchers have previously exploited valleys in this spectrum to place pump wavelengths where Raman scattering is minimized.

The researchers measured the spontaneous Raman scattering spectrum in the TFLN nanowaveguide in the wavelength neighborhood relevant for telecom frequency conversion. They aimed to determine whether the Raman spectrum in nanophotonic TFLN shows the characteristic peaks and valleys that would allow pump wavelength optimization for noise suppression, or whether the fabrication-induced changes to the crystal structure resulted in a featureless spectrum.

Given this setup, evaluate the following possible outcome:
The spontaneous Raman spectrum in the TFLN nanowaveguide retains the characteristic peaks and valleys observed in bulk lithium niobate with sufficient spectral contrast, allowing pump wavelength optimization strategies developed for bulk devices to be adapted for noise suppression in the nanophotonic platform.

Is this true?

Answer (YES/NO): YES